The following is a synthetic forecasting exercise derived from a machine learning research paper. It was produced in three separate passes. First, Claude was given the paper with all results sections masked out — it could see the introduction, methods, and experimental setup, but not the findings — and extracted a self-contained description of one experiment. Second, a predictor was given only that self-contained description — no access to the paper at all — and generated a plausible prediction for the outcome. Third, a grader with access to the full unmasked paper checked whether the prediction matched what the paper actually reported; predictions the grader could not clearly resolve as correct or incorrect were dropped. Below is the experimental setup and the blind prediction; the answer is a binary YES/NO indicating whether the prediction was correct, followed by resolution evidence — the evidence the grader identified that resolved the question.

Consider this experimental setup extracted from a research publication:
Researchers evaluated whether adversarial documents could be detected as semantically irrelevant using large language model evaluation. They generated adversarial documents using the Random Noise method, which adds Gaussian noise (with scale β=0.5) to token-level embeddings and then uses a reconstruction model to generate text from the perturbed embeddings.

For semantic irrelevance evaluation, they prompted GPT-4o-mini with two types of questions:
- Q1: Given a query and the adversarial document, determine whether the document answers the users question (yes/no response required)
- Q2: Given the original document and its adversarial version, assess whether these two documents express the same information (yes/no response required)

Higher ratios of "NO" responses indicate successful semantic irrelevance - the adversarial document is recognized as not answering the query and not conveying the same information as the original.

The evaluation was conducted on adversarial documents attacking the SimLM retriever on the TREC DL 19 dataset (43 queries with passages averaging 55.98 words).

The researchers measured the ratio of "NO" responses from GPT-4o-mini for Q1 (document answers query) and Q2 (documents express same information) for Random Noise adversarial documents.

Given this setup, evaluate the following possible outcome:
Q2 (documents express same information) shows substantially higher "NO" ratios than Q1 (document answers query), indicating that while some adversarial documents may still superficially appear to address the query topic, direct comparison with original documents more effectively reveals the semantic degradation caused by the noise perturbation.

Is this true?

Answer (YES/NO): NO